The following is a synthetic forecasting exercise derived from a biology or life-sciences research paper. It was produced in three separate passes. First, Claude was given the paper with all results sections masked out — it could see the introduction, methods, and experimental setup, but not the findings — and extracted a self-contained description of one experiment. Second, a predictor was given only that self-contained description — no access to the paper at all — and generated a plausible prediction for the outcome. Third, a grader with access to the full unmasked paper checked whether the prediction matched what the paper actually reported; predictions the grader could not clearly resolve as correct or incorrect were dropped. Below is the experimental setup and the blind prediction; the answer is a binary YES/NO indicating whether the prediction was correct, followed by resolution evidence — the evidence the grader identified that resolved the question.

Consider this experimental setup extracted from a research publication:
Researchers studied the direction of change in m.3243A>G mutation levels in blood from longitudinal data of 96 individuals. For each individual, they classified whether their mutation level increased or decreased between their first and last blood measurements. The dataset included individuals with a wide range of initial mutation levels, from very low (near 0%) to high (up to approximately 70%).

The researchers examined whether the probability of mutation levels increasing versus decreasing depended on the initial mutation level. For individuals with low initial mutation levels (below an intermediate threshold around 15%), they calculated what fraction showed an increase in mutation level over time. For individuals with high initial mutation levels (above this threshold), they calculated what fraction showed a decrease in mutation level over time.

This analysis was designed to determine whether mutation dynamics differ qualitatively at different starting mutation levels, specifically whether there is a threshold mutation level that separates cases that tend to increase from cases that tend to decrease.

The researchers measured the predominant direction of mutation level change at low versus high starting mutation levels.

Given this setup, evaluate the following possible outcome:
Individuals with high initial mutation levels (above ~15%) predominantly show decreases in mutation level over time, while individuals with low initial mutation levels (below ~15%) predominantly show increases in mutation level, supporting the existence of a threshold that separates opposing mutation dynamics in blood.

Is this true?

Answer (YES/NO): YES